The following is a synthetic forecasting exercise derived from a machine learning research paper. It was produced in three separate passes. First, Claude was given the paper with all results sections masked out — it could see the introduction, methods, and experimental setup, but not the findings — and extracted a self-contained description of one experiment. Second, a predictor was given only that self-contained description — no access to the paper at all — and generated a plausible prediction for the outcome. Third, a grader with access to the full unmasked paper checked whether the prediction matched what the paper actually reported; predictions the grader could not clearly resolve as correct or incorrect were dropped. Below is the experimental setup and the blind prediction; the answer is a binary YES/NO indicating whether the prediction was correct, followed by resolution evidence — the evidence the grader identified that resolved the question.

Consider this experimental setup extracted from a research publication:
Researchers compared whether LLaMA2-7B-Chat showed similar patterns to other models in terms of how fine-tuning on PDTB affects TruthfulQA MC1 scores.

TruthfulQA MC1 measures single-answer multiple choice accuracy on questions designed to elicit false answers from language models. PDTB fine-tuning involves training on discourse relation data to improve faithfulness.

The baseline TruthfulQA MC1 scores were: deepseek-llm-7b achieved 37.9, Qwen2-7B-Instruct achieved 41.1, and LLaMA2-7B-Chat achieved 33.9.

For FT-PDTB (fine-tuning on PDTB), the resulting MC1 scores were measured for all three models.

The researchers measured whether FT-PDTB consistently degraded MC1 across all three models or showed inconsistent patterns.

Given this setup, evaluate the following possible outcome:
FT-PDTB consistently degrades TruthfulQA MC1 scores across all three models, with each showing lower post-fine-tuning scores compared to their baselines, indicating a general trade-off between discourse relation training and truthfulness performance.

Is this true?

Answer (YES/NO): YES